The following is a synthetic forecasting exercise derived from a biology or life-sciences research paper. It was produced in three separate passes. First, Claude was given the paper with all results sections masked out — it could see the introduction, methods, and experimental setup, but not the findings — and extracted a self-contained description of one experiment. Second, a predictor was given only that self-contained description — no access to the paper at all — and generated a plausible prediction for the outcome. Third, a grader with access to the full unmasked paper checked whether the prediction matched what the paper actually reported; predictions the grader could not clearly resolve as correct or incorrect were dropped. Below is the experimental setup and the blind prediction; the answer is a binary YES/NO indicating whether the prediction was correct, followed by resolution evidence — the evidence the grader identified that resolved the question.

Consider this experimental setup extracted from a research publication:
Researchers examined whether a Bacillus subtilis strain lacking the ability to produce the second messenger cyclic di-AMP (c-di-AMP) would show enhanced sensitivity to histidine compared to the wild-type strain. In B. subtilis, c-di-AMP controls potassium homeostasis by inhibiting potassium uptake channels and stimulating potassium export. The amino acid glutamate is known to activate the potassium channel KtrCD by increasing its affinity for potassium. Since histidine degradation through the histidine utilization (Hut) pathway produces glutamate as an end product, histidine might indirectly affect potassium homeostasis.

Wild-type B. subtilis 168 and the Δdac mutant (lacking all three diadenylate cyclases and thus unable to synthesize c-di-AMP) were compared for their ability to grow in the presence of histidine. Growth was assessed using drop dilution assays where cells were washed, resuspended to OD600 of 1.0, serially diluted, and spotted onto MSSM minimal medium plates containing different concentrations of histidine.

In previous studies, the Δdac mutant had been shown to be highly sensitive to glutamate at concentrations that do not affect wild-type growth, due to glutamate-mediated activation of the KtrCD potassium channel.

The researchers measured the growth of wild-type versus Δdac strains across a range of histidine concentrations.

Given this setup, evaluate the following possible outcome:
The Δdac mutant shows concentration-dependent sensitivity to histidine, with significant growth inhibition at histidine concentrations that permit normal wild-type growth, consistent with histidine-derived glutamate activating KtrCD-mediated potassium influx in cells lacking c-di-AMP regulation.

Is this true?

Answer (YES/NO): NO